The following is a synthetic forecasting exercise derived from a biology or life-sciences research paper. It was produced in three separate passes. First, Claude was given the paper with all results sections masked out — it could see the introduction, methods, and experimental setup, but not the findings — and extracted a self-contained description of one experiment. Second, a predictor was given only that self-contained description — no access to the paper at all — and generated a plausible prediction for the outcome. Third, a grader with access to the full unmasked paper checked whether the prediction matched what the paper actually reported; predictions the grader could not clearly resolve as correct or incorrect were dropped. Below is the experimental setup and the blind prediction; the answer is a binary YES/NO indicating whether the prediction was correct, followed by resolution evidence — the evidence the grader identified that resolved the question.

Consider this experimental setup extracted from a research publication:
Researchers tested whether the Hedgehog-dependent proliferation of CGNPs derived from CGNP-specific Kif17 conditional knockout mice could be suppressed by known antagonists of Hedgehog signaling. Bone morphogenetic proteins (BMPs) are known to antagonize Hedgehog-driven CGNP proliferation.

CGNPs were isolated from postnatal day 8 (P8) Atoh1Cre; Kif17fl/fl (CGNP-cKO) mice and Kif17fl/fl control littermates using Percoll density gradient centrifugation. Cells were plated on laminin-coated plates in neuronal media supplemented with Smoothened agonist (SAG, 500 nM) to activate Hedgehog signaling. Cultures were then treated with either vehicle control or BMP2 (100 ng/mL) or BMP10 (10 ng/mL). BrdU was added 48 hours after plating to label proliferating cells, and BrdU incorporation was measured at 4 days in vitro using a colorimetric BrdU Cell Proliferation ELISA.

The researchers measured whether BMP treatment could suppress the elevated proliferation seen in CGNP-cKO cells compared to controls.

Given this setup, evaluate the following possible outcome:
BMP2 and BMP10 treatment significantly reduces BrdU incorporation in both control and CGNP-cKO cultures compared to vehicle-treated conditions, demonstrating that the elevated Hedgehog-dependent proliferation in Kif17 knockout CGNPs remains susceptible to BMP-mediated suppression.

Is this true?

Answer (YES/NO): YES